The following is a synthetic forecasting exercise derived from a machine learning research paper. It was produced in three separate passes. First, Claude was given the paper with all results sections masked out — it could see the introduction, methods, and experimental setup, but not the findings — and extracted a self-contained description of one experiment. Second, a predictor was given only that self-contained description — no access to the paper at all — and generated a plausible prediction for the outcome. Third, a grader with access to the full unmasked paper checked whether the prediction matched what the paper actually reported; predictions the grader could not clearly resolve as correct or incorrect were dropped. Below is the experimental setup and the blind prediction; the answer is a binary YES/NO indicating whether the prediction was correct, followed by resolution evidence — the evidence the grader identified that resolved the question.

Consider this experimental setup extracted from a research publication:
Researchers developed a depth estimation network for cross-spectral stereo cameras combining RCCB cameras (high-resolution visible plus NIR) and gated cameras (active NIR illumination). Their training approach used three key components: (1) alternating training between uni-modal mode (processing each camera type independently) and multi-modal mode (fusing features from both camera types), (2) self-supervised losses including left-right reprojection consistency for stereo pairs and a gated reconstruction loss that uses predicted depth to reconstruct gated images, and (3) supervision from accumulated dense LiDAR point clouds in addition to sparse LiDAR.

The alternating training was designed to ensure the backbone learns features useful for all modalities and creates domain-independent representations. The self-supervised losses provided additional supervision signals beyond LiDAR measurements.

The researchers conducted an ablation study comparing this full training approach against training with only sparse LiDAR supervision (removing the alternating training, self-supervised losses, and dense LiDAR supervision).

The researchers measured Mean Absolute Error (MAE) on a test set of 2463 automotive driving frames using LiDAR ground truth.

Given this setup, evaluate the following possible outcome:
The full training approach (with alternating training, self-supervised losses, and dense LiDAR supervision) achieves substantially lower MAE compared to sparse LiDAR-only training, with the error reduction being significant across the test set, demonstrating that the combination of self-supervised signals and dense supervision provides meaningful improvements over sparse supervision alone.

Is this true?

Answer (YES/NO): YES